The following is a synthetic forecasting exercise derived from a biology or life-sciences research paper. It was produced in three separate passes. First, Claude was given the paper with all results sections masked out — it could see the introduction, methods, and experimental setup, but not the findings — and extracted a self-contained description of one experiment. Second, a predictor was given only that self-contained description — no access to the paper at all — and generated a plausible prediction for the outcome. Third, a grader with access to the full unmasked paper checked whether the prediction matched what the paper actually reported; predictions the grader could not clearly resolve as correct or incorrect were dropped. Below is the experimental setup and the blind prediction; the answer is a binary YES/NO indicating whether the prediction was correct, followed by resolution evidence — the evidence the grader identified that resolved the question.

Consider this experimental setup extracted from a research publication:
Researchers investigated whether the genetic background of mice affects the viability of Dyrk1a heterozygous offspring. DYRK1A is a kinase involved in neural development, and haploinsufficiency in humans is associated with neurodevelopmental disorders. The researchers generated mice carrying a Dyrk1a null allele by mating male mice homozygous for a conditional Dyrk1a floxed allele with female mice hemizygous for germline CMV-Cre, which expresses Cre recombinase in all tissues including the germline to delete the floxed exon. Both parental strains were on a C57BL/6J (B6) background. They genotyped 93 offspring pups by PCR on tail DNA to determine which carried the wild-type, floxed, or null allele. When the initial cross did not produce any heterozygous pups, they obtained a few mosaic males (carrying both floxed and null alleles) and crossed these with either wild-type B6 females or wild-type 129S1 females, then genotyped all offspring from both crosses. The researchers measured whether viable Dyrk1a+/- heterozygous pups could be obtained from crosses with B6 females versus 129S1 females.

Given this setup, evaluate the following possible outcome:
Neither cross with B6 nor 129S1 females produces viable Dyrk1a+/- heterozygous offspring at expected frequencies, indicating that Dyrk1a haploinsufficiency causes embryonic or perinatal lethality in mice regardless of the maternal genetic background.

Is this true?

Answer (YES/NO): NO